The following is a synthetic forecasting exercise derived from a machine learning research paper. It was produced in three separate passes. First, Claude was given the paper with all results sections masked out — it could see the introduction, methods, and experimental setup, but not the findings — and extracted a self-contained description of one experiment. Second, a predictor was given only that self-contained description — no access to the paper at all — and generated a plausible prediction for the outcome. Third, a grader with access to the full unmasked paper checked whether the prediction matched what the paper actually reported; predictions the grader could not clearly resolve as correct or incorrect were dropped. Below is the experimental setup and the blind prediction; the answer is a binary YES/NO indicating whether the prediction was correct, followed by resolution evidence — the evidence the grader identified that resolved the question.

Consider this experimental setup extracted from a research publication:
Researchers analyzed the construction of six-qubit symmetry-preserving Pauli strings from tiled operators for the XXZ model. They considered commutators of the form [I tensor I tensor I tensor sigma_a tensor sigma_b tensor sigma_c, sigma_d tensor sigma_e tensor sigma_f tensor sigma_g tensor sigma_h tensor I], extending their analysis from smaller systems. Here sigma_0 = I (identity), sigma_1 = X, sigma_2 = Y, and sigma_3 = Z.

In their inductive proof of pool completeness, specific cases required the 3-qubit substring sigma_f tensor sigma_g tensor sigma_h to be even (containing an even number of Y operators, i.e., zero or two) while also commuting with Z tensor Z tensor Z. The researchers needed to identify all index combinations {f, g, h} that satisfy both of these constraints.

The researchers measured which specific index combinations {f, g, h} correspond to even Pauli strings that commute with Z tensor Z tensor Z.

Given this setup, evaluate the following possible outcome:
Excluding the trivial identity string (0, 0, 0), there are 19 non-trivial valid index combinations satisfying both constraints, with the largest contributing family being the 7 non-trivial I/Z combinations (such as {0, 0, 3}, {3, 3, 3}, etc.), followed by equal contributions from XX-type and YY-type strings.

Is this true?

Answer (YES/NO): NO